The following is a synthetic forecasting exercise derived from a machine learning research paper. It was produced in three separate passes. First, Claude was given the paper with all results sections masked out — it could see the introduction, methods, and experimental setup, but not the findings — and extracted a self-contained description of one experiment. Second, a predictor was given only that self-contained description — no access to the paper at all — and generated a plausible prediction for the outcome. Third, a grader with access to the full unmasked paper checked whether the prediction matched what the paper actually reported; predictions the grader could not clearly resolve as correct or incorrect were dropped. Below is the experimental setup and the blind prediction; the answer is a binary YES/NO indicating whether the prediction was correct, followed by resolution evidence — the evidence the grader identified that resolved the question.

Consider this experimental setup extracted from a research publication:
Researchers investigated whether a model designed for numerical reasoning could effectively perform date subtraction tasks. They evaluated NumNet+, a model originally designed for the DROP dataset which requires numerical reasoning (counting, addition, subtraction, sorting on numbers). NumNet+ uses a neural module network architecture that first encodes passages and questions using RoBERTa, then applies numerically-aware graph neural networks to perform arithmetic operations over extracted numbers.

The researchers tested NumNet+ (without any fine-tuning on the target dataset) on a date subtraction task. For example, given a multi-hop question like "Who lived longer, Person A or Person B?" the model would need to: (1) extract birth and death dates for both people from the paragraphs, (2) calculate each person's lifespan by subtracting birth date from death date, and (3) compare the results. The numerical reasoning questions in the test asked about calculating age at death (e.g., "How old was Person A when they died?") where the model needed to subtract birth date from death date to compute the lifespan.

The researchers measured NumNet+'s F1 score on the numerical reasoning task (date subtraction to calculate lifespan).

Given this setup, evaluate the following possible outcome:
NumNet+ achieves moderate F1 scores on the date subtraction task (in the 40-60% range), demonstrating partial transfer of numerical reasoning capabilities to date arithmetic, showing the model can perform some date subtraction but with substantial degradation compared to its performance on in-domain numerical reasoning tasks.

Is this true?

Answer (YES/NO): NO